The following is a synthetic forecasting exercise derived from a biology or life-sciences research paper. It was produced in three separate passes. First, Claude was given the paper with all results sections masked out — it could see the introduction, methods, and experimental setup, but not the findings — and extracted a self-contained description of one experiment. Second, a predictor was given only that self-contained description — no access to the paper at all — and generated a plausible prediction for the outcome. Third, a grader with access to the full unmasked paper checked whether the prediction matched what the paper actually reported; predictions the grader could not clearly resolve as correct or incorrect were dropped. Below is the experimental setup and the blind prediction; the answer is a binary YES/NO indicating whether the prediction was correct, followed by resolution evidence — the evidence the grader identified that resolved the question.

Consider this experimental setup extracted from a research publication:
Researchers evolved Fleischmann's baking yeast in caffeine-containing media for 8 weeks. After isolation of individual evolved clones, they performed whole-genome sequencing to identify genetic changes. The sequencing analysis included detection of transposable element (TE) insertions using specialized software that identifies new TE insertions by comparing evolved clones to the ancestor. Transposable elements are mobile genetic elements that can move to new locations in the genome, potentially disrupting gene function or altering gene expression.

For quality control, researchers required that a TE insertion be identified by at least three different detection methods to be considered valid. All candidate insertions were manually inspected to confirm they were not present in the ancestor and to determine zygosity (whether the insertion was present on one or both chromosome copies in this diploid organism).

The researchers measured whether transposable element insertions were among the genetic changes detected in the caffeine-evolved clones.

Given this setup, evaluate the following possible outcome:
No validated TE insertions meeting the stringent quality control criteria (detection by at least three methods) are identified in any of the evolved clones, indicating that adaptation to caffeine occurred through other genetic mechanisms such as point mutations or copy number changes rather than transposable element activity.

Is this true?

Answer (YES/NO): NO